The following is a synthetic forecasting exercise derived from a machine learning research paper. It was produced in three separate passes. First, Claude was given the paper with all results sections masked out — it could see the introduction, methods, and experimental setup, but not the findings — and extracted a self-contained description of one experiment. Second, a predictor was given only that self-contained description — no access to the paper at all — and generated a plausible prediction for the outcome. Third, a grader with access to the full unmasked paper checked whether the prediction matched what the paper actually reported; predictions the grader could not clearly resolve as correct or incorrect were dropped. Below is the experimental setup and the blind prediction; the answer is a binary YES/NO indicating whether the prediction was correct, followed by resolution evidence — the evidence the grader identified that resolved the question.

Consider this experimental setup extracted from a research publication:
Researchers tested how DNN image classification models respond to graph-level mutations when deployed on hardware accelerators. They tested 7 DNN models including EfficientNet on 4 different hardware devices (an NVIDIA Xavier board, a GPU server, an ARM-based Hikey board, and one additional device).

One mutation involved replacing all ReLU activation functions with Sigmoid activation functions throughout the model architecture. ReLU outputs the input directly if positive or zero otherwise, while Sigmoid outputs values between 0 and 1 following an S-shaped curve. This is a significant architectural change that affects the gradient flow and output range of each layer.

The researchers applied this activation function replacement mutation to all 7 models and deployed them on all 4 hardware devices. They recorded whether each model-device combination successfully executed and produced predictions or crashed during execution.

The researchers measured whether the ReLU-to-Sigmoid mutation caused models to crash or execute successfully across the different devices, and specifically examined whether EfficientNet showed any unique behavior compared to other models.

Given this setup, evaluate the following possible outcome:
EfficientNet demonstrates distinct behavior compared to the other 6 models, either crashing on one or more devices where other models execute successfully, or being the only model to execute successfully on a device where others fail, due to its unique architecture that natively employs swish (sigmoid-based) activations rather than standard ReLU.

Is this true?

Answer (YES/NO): YES